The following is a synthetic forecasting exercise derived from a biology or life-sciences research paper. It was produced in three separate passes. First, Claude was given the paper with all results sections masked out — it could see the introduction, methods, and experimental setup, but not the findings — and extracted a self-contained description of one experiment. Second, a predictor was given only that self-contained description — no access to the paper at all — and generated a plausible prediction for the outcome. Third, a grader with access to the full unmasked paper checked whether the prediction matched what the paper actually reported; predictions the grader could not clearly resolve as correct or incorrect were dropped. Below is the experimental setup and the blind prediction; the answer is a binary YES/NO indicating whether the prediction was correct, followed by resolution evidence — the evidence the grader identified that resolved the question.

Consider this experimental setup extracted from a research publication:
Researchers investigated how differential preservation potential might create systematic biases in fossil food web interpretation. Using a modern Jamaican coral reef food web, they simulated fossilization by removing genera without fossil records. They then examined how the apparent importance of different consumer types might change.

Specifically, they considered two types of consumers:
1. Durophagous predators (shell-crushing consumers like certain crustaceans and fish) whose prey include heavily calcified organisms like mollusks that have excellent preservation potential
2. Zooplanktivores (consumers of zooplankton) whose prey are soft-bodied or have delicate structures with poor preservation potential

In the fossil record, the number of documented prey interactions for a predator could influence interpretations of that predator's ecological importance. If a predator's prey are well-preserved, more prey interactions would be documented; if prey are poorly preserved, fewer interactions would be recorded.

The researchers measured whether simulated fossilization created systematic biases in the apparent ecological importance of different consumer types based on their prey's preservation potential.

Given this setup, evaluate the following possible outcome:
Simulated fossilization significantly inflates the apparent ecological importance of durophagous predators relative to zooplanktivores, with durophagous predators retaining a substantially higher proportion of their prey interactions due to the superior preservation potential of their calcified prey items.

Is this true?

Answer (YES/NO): YES